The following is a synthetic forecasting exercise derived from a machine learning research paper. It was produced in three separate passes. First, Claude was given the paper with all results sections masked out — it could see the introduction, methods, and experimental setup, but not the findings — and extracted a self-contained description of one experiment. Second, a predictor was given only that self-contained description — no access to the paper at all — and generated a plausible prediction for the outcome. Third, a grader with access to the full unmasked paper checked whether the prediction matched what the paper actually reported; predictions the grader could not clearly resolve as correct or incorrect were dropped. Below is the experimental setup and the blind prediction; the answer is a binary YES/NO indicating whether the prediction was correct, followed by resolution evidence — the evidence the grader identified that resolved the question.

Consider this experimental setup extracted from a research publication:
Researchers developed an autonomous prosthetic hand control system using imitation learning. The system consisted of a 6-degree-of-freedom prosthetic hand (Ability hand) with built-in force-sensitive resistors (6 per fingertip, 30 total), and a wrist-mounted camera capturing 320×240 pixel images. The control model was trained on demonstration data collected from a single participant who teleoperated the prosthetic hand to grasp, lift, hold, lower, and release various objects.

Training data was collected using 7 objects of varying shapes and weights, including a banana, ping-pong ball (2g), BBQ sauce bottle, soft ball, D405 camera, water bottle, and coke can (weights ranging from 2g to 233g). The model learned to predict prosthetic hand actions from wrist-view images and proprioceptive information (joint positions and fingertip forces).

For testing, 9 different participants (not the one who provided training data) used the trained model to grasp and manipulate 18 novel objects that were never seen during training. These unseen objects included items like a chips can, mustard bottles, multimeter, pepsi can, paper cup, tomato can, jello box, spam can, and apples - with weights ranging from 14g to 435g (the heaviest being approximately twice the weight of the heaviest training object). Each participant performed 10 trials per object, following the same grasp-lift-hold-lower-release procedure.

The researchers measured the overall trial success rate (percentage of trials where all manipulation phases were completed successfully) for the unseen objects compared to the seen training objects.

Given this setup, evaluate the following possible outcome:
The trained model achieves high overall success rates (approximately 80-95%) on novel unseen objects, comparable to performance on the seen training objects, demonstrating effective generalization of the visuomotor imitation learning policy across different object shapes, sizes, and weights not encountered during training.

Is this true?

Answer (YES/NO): YES